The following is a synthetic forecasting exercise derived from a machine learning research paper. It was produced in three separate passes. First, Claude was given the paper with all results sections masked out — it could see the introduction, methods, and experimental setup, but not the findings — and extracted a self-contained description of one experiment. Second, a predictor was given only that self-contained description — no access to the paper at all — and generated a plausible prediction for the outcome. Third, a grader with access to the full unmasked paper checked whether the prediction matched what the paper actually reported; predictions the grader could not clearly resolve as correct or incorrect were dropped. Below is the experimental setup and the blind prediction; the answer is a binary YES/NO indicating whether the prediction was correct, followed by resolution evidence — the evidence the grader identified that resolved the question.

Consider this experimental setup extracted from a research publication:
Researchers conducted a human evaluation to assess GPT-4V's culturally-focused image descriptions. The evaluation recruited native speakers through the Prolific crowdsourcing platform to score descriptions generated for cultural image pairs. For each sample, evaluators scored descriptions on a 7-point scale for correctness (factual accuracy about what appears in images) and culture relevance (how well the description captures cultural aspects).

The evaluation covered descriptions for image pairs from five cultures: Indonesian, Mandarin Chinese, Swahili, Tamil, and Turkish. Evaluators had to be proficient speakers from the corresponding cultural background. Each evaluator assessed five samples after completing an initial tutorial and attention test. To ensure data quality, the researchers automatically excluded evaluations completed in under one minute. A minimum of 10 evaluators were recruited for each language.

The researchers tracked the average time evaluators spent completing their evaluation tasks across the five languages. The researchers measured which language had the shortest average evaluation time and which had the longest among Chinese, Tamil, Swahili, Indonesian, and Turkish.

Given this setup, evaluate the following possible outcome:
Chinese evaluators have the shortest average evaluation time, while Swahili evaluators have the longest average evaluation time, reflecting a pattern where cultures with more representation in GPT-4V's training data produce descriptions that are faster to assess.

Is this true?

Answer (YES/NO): YES